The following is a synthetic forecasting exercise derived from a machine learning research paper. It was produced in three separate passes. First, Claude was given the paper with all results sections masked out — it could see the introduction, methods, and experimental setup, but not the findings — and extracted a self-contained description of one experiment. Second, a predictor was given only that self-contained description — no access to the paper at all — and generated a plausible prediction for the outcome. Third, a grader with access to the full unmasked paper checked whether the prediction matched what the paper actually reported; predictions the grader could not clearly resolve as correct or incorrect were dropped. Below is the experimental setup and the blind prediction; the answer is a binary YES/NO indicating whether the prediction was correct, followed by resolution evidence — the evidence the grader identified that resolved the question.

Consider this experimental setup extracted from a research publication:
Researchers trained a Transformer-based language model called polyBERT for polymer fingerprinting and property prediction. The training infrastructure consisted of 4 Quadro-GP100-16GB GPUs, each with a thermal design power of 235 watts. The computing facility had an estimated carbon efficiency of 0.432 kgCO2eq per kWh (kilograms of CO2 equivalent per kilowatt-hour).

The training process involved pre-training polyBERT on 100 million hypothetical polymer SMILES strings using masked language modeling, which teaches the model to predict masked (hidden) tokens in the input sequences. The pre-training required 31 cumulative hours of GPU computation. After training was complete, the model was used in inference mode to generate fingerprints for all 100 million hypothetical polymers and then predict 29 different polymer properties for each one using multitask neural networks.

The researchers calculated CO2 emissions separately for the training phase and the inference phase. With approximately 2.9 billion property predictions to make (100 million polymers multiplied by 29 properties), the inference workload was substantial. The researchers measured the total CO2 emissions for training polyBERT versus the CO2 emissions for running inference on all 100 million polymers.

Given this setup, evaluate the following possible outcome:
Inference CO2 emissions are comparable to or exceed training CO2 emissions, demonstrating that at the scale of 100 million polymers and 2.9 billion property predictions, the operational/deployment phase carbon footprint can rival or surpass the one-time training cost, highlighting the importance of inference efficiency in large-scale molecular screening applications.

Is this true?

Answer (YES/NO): NO